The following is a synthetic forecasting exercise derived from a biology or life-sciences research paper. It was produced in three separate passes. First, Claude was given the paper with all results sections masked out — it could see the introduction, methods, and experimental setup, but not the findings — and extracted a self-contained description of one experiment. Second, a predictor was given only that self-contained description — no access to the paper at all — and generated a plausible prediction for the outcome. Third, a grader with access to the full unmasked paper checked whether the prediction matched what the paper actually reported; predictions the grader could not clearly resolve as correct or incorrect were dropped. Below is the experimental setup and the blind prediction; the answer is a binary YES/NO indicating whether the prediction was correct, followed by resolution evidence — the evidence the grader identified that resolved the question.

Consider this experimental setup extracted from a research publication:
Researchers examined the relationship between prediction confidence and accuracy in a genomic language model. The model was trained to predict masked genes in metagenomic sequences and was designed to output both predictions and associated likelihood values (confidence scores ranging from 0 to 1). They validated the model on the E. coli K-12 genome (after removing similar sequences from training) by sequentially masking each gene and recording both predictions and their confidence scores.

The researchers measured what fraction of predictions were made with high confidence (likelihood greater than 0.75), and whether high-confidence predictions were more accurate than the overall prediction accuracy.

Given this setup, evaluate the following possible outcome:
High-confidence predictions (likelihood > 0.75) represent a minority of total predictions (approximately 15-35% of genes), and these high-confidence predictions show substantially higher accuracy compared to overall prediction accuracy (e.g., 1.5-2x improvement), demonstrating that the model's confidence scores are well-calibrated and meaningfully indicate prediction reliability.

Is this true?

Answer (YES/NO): NO